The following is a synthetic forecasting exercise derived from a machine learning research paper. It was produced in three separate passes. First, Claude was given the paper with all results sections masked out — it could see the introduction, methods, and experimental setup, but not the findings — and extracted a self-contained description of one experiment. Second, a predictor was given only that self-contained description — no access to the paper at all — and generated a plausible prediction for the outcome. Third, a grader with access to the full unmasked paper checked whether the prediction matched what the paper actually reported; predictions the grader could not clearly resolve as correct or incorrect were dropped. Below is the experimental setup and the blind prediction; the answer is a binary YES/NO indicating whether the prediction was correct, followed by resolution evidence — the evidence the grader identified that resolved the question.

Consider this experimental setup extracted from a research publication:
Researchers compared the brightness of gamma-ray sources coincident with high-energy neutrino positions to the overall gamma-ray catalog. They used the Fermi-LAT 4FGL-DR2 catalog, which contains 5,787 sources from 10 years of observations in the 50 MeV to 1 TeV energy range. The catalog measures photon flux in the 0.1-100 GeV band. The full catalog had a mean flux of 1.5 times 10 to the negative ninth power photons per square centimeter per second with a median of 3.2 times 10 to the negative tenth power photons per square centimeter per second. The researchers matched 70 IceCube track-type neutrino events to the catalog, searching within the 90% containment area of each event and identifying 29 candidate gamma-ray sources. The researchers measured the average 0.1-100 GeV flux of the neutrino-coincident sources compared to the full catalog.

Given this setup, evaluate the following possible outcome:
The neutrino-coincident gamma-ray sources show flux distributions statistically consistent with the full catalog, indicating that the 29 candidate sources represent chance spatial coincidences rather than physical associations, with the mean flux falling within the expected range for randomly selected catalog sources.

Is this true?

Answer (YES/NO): NO